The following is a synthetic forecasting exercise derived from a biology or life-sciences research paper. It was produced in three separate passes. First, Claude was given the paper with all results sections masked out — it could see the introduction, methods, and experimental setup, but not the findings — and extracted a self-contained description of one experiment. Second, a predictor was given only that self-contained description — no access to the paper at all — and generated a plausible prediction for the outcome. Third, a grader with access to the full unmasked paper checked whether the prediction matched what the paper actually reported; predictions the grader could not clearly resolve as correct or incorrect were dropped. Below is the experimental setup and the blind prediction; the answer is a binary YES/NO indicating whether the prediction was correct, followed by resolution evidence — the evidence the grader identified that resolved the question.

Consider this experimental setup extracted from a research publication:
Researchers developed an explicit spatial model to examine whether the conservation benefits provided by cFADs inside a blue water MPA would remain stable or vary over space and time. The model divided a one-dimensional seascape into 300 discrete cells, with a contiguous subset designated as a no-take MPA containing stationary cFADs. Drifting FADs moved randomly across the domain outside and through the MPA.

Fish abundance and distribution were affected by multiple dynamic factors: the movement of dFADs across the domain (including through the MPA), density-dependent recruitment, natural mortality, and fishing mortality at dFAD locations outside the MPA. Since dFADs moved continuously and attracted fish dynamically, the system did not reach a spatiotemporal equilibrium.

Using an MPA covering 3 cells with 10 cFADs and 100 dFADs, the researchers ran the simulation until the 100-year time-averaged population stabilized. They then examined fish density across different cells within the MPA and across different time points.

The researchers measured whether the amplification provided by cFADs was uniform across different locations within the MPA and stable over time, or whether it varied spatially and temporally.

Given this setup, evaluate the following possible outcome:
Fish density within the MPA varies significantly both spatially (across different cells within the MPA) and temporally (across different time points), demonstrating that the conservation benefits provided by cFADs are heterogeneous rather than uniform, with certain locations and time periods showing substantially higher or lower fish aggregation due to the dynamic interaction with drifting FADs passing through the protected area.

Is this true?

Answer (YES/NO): YES